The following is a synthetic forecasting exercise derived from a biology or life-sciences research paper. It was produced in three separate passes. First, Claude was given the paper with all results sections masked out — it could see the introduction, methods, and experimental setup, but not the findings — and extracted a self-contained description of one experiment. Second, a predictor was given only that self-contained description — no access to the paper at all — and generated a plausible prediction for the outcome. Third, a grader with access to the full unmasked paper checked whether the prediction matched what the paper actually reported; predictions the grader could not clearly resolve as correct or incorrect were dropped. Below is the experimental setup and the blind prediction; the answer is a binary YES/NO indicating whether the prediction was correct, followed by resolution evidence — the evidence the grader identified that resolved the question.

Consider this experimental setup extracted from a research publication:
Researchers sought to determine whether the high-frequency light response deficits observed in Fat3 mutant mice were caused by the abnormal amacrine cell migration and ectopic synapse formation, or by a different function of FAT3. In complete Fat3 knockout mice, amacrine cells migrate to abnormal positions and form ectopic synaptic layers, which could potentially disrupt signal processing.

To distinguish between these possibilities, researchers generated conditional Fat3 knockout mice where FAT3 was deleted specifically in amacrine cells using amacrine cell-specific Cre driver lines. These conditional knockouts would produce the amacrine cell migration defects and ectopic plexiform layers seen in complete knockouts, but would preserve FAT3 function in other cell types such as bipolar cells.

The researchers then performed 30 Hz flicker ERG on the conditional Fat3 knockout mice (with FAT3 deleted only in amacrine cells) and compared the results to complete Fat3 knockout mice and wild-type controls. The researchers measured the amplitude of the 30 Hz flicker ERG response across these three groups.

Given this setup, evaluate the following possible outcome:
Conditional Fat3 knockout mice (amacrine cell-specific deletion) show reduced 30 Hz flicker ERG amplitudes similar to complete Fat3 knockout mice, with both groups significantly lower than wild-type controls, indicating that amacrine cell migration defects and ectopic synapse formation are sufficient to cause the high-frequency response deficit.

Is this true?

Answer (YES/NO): NO